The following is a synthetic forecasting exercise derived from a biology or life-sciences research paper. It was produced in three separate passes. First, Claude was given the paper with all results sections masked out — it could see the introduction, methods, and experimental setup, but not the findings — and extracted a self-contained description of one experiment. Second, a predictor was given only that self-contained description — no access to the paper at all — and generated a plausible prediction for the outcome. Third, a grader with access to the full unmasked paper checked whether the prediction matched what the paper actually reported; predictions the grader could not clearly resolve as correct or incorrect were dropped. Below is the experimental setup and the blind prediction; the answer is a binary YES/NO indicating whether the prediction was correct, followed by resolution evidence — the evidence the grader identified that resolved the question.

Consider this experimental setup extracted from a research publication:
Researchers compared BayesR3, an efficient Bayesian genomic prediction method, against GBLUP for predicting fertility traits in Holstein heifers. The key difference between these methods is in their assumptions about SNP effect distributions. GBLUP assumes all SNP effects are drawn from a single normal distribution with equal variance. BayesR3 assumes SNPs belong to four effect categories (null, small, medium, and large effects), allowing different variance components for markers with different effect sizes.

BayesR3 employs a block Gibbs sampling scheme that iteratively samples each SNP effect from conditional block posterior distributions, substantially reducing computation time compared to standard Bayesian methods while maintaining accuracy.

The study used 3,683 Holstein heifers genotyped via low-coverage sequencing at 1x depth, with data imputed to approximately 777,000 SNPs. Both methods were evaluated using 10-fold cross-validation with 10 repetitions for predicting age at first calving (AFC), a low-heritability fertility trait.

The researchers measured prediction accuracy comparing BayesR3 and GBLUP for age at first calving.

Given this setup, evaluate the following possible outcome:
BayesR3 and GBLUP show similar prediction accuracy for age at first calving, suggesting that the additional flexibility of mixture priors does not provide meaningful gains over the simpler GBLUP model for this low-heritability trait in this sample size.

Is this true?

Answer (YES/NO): NO